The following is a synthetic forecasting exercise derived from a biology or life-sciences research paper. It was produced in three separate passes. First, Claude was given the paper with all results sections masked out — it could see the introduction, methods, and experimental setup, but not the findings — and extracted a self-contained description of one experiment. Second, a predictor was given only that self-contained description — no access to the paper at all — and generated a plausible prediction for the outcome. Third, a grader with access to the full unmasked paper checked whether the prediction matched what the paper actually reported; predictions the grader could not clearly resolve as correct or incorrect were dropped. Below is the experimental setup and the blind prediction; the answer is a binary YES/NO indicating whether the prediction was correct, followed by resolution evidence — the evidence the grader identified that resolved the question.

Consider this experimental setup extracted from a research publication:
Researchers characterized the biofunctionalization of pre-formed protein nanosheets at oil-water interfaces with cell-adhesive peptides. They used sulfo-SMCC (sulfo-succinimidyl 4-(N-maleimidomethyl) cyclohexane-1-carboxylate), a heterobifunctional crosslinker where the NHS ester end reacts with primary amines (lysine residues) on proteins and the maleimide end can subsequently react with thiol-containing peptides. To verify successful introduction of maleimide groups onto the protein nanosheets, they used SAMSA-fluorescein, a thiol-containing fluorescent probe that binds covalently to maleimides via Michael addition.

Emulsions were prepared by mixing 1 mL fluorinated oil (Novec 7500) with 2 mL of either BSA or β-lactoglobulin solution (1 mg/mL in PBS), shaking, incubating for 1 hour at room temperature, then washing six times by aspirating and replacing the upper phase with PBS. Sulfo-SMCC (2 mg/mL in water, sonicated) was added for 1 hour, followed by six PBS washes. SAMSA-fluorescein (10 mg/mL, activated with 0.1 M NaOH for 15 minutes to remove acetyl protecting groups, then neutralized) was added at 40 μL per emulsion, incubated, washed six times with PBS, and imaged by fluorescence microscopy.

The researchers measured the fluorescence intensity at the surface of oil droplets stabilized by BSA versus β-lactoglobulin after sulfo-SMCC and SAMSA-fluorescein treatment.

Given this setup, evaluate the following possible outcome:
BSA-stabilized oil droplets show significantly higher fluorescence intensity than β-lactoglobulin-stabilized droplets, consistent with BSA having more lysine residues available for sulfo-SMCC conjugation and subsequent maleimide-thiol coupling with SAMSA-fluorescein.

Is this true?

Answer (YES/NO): NO